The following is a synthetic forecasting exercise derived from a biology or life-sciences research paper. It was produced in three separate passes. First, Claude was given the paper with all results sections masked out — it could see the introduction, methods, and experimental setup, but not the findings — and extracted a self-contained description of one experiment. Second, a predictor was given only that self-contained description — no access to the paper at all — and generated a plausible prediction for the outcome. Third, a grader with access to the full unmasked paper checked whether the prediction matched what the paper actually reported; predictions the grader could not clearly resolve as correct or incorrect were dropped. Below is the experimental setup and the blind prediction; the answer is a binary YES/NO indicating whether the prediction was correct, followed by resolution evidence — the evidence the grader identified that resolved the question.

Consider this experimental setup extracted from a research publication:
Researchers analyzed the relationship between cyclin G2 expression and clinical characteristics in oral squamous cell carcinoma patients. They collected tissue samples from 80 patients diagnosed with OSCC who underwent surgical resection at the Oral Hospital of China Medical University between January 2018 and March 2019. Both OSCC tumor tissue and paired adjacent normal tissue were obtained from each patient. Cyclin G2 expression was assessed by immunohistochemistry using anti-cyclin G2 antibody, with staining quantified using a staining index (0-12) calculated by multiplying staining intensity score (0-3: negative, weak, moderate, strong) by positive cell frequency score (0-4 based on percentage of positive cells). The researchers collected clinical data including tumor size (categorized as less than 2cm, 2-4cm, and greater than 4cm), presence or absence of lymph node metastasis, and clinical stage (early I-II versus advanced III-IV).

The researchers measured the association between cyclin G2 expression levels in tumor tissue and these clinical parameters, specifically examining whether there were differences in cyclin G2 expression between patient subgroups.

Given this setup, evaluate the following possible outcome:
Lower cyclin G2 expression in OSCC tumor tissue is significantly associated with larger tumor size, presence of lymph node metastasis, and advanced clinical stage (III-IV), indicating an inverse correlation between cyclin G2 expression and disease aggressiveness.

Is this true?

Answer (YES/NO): NO